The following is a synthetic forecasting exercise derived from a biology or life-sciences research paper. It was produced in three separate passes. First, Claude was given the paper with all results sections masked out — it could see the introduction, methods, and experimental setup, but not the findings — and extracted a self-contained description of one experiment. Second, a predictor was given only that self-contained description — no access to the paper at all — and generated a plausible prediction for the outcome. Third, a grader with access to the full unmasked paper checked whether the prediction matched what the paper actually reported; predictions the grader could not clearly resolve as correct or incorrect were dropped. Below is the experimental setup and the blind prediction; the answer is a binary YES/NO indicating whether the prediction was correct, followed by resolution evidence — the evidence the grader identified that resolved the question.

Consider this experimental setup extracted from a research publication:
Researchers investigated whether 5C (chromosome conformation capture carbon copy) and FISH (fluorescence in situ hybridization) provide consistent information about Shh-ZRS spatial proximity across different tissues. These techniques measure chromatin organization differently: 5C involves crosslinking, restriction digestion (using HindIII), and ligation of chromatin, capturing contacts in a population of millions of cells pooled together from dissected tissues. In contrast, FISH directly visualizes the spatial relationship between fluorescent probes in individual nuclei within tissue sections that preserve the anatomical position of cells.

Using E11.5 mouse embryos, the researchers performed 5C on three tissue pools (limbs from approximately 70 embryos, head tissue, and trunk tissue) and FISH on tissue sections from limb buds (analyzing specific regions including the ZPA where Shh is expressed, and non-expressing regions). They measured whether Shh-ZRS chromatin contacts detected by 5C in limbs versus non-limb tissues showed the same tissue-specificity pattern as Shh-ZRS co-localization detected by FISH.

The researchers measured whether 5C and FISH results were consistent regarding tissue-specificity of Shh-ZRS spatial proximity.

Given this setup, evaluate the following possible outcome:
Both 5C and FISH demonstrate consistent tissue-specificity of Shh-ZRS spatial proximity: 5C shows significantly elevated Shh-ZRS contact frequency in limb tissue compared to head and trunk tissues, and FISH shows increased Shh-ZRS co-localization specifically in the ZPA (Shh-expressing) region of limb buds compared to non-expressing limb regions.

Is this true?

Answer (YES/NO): NO